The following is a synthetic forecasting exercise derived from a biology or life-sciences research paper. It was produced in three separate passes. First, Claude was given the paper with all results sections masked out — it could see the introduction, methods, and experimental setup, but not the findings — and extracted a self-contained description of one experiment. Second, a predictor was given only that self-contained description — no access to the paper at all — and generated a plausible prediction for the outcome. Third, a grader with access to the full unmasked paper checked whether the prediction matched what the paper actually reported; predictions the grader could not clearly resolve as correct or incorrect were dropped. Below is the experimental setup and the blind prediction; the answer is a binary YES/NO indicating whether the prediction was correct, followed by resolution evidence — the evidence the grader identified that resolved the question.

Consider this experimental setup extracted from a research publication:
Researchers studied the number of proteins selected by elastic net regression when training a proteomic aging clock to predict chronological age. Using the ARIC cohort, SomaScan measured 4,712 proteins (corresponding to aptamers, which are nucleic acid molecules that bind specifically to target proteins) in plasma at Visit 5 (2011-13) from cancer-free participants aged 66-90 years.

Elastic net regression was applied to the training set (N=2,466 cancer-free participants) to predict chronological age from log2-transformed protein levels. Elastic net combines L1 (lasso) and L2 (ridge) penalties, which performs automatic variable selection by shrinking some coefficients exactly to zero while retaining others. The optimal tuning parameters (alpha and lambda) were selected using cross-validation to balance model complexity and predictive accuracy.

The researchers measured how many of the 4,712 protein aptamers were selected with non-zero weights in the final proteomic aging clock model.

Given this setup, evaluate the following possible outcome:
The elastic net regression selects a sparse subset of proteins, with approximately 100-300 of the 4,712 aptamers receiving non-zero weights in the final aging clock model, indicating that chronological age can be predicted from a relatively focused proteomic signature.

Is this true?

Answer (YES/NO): NO